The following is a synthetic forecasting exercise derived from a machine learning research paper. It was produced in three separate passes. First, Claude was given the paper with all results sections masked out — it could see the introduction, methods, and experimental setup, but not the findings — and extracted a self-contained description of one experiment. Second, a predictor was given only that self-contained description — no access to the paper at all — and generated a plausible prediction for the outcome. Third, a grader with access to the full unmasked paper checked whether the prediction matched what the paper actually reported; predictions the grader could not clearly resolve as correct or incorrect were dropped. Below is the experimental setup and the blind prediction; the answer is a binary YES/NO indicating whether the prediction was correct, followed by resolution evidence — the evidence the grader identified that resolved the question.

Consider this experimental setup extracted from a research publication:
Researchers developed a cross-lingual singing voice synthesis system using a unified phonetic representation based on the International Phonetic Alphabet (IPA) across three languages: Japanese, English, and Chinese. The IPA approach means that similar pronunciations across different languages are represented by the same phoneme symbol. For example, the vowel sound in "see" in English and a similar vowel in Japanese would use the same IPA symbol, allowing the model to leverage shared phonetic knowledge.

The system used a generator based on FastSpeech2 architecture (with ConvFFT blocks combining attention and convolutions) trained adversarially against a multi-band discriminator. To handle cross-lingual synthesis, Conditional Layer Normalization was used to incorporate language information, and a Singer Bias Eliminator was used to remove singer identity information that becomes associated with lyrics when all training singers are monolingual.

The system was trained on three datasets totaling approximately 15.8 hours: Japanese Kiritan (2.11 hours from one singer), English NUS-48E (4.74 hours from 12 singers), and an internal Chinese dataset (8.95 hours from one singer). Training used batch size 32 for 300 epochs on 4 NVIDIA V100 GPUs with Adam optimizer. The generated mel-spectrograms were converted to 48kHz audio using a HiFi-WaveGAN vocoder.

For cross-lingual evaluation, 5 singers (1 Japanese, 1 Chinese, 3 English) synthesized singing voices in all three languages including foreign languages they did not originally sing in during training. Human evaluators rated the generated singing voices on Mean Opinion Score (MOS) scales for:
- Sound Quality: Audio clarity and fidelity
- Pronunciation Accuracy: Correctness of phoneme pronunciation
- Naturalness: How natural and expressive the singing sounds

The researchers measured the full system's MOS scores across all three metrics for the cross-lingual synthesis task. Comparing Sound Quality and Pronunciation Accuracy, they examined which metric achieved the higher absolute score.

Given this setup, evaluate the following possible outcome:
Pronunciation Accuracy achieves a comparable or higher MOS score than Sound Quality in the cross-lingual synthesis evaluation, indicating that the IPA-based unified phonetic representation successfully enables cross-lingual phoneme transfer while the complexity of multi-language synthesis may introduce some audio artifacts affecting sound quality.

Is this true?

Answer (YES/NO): YES